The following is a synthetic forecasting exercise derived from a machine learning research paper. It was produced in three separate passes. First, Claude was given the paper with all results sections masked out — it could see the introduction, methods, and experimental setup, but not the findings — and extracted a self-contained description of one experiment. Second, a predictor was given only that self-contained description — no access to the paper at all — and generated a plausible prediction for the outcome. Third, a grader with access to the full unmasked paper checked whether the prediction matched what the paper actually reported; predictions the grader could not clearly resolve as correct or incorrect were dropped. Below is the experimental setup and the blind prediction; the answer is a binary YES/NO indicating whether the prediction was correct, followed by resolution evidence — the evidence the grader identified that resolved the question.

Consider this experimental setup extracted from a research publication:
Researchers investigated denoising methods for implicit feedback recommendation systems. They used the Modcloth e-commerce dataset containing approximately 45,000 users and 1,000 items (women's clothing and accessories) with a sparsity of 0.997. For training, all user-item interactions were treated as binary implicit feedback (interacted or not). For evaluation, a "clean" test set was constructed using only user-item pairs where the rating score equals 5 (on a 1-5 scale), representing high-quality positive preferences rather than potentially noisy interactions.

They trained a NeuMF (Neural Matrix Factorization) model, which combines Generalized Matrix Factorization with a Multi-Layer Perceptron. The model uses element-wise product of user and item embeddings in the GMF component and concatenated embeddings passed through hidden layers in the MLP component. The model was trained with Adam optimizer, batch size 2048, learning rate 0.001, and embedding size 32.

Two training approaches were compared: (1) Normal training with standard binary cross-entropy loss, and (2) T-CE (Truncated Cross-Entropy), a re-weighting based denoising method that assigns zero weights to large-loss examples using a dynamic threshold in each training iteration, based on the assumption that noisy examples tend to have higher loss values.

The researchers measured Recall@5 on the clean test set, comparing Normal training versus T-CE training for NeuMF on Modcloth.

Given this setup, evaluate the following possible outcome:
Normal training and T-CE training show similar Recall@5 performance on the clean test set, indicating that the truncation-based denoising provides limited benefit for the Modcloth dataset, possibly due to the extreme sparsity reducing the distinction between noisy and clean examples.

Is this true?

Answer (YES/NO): NO